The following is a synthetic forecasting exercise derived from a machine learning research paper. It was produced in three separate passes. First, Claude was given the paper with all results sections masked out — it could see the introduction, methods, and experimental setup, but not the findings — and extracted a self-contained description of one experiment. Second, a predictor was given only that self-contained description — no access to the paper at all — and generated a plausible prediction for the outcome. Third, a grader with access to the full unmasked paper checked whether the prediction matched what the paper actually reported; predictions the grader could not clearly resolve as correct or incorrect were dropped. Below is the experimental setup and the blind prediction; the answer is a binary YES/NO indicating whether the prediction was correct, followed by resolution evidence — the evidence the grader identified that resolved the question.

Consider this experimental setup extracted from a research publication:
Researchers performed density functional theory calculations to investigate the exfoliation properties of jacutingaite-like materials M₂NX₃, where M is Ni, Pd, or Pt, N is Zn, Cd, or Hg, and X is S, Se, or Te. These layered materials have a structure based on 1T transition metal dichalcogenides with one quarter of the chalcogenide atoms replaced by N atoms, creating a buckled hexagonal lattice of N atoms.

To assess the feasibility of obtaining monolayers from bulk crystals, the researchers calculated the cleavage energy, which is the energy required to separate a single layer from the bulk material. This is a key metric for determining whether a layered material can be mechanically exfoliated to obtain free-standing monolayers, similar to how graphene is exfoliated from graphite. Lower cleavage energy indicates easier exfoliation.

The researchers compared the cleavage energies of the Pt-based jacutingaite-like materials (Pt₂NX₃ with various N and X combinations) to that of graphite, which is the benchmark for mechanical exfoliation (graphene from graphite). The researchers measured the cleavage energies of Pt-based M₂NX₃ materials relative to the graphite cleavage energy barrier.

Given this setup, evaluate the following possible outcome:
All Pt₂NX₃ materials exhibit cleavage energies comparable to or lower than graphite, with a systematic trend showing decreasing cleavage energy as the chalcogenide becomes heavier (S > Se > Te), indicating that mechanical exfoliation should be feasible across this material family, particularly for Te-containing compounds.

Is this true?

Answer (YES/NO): NO